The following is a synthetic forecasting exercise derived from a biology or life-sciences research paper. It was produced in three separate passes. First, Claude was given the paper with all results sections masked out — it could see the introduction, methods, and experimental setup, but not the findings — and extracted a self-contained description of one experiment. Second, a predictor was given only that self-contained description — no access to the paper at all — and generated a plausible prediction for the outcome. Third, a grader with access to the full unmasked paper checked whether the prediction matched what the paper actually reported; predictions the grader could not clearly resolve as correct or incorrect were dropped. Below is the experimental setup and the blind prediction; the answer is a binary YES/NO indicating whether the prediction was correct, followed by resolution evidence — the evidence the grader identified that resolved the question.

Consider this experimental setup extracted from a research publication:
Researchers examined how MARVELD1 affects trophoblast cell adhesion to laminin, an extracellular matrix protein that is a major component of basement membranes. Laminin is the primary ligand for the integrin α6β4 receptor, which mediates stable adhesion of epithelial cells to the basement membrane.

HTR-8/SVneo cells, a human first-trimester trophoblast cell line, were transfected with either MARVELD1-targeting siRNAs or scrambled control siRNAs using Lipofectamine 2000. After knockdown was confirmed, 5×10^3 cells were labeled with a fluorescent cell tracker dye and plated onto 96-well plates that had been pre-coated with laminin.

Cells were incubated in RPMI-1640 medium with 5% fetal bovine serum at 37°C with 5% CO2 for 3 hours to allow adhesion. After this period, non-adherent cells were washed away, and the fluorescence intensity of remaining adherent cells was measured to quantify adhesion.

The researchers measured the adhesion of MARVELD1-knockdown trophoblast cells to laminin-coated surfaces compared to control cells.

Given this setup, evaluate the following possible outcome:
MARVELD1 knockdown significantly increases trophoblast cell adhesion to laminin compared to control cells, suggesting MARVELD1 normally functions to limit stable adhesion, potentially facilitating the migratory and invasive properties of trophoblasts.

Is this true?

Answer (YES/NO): NO